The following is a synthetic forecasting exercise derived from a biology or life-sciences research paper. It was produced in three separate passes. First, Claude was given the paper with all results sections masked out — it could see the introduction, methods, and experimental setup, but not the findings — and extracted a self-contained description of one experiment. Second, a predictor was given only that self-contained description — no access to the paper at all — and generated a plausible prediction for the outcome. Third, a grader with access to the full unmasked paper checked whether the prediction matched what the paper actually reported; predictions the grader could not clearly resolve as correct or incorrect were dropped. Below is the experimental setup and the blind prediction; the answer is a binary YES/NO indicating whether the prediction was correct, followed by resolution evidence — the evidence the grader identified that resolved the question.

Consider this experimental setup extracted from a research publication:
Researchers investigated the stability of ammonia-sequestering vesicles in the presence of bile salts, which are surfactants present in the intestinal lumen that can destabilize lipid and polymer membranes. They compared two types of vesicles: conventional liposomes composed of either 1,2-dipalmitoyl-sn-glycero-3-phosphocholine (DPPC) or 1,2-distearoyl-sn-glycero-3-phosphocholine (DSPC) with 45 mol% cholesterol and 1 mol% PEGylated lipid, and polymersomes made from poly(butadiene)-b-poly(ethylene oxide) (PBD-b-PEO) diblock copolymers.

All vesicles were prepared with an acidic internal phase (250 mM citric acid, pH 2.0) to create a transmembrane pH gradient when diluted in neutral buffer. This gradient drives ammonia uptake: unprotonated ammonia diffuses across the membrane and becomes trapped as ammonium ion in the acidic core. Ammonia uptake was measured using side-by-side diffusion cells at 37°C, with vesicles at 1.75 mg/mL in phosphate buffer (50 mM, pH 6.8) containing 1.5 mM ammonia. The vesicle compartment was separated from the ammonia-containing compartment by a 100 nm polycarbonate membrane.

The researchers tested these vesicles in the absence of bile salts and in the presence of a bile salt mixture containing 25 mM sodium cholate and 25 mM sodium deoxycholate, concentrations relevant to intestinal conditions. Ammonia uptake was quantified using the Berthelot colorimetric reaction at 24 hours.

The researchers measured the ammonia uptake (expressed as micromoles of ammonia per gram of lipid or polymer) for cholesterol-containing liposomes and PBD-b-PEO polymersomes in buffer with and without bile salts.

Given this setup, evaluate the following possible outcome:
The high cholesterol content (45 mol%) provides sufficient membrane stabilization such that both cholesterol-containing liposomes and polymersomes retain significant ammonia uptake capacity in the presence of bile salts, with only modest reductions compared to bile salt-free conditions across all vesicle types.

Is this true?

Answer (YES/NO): NO